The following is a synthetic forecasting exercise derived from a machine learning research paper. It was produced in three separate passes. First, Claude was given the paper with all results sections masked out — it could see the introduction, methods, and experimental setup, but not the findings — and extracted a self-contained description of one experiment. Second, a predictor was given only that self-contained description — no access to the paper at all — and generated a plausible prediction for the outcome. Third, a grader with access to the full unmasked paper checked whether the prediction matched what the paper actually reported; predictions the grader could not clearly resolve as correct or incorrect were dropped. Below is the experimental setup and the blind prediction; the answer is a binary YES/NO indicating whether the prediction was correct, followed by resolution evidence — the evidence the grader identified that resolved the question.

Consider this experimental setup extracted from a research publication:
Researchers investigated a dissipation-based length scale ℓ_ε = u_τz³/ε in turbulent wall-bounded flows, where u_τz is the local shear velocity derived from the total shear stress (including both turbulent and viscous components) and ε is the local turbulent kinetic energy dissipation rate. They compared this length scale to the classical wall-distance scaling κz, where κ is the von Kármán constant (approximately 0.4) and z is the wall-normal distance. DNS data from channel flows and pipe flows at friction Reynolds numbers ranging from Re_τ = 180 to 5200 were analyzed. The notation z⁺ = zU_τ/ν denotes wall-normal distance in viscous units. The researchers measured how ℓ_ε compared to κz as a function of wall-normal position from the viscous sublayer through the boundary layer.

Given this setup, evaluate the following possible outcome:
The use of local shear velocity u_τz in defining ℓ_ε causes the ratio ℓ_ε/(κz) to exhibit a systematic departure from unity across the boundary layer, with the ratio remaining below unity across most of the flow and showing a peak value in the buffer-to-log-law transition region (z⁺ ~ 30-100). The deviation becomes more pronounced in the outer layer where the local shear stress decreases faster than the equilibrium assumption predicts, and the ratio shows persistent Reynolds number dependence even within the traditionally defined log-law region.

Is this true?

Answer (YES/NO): NO